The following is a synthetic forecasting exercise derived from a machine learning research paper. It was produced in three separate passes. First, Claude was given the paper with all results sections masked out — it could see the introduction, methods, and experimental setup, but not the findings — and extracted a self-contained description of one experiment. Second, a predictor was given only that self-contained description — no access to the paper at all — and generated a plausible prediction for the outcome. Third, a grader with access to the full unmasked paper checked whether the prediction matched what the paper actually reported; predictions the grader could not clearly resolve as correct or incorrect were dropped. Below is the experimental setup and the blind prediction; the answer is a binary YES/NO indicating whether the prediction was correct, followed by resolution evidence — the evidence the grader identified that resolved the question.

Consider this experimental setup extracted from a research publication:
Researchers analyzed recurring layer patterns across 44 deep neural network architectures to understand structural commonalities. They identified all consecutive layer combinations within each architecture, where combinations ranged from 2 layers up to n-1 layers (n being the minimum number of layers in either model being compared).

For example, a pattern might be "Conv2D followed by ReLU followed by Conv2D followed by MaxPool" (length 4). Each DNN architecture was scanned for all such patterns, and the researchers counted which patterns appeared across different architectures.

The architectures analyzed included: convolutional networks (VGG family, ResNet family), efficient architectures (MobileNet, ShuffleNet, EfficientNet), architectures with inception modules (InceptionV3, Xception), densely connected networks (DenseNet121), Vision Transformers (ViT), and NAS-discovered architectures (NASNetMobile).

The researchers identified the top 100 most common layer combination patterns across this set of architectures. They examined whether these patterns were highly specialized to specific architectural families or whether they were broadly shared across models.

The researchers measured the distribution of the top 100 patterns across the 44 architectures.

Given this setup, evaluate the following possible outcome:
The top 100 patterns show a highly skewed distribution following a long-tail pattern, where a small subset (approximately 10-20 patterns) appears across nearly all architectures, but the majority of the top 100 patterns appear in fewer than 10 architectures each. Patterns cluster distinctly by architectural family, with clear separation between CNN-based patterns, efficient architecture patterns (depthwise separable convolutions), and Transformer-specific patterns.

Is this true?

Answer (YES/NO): NO